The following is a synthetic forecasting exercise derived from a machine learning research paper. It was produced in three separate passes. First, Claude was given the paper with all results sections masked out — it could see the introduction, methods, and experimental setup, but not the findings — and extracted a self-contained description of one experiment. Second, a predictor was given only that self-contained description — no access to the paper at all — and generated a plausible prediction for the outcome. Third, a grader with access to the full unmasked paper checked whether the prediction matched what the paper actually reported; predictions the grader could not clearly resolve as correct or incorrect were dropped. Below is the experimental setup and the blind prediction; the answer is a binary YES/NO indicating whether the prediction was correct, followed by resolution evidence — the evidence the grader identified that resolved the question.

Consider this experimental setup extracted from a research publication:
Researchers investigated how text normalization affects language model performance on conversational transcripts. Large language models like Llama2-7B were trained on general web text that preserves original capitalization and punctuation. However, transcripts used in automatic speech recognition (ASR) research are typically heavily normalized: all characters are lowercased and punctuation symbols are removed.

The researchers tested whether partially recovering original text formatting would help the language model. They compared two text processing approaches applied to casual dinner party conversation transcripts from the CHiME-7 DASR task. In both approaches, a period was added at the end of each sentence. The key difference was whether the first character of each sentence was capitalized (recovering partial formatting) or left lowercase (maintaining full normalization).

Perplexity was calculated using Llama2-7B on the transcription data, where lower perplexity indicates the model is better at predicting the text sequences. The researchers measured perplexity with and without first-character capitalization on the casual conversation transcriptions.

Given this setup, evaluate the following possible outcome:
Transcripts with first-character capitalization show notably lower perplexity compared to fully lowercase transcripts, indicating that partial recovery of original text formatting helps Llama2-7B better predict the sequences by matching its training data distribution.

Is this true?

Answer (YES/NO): NO